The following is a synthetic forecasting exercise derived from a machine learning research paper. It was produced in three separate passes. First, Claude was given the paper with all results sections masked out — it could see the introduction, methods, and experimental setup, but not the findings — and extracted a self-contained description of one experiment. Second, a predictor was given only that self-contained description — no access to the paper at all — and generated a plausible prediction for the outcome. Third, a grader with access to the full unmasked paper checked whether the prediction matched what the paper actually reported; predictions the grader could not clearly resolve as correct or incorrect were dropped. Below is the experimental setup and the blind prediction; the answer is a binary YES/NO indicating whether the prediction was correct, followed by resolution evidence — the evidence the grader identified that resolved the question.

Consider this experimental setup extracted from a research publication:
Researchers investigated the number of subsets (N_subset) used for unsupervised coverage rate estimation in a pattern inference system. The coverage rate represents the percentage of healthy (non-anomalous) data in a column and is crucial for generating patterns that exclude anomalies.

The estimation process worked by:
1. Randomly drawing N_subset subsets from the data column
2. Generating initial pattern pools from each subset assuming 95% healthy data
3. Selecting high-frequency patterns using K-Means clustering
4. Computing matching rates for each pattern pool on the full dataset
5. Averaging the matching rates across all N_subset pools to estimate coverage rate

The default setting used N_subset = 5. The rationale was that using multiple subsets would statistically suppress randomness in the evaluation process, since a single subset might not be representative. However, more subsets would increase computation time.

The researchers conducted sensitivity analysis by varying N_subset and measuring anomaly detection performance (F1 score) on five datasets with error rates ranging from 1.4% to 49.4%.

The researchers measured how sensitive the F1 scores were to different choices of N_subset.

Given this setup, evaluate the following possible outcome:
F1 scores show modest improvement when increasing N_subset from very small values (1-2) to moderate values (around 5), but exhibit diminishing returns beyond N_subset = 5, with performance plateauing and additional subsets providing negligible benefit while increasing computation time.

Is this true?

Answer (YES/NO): NO